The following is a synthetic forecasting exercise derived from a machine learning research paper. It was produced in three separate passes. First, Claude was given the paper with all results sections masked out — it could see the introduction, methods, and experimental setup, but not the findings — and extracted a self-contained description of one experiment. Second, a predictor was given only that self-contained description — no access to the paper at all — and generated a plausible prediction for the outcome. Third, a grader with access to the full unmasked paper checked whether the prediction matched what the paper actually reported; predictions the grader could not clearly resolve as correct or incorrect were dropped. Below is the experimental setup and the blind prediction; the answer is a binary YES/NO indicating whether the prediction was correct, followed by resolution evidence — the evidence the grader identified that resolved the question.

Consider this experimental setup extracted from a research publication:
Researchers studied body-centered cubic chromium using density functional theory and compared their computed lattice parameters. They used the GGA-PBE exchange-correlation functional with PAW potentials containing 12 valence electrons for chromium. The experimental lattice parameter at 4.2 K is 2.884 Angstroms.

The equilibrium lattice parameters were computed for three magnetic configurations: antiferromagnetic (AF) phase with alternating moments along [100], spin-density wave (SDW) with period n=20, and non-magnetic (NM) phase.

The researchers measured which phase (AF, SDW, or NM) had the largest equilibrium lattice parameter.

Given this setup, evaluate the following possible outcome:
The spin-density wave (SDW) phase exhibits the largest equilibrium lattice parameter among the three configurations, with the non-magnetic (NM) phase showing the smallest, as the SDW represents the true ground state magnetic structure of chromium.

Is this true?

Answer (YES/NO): NO